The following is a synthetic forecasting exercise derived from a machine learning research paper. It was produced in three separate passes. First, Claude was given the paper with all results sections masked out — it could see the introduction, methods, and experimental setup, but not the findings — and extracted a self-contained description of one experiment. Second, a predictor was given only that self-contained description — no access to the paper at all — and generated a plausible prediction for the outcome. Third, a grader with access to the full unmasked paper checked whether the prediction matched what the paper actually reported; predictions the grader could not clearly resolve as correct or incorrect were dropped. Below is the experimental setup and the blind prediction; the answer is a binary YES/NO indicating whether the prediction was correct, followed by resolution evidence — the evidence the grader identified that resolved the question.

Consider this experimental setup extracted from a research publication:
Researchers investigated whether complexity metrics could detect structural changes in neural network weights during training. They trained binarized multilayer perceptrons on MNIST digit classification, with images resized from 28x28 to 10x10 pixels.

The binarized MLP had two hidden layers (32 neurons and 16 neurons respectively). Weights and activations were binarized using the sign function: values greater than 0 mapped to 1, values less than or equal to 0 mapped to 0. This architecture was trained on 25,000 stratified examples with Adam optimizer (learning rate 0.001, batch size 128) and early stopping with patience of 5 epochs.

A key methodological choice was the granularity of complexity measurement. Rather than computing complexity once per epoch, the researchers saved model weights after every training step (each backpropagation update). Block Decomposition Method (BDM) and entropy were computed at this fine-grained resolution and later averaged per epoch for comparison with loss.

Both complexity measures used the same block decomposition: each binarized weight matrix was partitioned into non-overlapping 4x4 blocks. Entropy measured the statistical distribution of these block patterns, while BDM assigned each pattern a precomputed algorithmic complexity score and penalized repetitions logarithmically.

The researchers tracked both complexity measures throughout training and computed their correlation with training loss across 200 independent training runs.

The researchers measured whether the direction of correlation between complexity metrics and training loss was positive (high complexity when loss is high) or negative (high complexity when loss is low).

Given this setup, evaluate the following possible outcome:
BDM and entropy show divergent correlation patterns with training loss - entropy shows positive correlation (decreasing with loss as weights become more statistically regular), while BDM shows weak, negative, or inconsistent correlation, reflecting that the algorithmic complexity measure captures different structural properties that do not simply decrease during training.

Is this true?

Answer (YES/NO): NO